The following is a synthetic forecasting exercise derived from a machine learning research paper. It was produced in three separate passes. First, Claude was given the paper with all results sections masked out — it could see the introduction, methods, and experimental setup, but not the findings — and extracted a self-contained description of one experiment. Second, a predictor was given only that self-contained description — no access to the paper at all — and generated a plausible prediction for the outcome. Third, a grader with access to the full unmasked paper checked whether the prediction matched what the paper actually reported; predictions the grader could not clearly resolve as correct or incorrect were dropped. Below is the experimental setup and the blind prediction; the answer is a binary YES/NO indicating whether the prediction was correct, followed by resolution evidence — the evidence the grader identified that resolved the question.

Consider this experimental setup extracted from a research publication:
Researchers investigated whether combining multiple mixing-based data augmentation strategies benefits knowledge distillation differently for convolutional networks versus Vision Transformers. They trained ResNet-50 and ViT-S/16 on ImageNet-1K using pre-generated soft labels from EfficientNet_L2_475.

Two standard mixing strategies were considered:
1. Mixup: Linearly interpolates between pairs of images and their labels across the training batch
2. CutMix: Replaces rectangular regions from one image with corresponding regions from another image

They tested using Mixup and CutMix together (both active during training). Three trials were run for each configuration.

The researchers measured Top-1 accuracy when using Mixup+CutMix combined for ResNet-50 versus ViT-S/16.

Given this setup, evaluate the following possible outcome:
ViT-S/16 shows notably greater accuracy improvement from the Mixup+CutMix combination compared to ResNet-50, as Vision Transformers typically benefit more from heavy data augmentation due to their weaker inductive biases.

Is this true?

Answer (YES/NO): NO